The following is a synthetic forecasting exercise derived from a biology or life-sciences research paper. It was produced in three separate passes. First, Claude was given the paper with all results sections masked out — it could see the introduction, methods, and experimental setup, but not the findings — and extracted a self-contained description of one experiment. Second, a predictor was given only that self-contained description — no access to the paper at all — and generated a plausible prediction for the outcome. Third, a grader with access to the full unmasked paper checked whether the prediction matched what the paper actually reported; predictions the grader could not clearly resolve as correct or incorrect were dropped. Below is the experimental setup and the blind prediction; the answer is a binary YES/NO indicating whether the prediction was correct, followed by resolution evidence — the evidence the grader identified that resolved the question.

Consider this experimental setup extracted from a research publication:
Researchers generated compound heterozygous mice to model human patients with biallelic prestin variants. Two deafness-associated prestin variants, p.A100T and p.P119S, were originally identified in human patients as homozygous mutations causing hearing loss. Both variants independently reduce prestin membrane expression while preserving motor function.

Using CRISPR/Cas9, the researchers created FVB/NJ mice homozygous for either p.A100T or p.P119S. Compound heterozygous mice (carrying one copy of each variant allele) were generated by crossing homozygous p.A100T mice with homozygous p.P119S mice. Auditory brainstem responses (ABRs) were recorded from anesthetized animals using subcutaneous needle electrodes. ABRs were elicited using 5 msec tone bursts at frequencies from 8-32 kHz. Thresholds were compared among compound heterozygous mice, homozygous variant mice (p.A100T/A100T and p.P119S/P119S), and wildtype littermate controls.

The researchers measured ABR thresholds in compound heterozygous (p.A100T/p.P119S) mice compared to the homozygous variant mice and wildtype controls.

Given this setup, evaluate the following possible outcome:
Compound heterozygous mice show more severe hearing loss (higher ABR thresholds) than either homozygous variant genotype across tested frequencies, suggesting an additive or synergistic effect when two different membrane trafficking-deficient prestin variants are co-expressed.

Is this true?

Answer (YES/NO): NO